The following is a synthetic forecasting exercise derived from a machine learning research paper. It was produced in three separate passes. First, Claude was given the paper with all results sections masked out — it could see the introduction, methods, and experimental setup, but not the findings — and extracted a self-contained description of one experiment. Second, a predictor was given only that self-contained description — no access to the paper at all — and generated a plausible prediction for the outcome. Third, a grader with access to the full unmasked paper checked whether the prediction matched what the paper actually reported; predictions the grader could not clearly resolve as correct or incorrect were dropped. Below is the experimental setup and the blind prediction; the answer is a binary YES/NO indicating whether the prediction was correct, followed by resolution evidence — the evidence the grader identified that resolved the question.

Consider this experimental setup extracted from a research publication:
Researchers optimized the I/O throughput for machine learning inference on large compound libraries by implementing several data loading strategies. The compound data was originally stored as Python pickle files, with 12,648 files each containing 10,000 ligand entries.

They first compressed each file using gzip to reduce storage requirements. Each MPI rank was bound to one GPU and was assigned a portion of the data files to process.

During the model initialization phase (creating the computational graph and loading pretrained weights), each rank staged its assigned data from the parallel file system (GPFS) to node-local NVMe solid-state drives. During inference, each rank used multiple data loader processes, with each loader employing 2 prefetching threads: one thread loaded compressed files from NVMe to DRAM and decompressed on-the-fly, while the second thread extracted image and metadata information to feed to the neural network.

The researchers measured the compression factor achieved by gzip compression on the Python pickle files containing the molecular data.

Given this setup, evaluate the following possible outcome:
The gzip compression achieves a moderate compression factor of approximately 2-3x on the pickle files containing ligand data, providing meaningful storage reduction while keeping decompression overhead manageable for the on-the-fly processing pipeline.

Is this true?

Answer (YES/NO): NO